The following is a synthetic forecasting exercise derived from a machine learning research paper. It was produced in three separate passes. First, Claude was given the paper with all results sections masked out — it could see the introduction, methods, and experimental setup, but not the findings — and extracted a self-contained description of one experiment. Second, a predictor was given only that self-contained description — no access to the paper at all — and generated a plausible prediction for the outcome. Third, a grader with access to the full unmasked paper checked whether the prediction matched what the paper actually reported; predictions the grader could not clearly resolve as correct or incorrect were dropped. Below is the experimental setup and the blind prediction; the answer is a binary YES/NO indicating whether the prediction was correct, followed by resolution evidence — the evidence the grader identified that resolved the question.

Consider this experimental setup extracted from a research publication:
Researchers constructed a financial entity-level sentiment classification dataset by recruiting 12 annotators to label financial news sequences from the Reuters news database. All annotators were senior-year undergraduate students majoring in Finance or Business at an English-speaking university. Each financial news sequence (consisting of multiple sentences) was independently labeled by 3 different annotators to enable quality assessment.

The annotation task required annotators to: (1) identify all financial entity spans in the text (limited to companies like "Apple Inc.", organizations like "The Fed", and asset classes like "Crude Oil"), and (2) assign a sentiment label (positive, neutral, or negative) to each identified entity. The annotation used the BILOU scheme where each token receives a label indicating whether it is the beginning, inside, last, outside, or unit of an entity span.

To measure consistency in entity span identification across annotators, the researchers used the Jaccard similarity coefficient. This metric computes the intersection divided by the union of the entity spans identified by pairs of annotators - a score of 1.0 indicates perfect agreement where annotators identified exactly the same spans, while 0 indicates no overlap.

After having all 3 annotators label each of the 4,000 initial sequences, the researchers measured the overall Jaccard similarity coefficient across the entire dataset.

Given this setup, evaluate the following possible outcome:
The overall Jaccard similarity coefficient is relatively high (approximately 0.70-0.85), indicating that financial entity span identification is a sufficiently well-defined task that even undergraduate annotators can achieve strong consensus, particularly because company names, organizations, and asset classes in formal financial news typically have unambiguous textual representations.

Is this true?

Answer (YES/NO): YES